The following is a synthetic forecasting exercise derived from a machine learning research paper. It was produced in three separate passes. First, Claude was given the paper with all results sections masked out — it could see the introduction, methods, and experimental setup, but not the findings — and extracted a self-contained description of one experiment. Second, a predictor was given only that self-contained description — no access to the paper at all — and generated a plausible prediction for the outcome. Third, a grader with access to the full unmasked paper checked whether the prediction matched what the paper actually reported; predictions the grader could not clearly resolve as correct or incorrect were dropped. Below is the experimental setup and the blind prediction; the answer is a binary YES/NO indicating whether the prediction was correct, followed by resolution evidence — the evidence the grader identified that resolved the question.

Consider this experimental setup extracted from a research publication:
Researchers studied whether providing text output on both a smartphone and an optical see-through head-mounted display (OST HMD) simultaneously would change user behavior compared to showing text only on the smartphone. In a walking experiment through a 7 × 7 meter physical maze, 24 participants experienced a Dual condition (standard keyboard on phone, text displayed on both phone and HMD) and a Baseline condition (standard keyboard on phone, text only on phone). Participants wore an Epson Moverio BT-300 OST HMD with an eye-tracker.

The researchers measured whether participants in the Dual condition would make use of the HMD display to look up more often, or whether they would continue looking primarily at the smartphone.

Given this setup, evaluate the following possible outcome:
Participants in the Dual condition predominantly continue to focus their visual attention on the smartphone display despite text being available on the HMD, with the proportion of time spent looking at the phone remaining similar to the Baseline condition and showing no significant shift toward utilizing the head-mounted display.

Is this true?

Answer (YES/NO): YES